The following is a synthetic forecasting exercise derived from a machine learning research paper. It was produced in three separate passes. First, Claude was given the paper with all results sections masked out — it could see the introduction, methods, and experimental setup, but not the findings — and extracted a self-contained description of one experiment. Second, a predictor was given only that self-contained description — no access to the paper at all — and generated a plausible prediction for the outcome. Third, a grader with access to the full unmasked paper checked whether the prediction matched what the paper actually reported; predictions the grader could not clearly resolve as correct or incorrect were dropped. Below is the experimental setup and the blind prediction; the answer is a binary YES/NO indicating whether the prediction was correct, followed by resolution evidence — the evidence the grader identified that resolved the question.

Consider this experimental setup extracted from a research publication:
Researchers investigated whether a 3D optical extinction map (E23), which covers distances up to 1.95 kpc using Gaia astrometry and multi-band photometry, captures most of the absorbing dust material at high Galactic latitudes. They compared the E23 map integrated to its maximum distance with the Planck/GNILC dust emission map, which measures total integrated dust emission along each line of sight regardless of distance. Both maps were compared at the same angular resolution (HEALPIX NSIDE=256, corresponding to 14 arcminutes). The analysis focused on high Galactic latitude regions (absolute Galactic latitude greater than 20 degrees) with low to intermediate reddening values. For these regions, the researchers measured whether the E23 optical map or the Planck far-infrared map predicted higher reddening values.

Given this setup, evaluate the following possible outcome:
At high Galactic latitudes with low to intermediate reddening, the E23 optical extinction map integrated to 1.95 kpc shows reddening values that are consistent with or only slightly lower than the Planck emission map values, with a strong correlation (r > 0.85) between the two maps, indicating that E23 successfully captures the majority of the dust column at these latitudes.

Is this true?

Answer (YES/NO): NO